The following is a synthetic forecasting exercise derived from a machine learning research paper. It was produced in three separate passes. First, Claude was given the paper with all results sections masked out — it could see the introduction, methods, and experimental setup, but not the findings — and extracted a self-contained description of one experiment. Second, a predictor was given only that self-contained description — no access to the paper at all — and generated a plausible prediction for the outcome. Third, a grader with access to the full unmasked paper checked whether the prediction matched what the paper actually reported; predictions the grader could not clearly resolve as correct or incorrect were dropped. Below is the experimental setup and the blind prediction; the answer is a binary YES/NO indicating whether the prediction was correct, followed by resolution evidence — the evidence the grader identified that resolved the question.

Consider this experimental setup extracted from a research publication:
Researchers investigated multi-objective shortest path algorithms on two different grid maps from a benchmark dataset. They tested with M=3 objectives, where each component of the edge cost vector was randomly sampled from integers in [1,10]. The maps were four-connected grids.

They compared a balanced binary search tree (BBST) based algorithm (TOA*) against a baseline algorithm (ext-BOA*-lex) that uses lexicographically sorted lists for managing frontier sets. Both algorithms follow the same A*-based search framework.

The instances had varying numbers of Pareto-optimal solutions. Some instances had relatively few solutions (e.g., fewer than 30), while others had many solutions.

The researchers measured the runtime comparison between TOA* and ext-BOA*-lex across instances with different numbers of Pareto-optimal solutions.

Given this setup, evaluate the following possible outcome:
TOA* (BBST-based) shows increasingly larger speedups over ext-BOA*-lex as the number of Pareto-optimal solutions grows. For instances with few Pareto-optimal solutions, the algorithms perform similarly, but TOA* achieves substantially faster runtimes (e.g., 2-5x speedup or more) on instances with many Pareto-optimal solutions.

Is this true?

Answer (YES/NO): YES